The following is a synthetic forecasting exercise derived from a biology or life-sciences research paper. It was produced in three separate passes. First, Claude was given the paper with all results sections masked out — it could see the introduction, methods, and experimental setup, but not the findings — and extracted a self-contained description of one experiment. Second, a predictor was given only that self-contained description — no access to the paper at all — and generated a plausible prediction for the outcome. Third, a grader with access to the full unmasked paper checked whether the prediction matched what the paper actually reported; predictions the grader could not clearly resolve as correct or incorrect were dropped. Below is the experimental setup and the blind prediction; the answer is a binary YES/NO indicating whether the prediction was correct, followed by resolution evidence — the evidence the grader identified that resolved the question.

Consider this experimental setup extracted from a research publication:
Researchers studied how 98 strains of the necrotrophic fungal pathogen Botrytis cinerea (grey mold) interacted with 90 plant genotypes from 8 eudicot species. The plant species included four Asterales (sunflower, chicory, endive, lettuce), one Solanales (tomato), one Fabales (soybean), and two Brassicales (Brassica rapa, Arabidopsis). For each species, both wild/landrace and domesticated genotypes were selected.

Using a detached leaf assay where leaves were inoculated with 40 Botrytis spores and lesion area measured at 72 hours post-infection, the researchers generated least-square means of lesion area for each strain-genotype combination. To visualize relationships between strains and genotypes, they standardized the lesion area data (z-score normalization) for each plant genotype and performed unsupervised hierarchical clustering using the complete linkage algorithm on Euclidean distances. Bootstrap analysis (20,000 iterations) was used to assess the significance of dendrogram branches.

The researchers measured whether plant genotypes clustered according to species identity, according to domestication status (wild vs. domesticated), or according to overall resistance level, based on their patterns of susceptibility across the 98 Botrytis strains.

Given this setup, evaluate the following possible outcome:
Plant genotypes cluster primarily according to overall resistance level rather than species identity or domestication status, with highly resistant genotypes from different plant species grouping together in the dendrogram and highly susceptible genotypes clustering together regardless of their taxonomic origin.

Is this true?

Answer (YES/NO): NO